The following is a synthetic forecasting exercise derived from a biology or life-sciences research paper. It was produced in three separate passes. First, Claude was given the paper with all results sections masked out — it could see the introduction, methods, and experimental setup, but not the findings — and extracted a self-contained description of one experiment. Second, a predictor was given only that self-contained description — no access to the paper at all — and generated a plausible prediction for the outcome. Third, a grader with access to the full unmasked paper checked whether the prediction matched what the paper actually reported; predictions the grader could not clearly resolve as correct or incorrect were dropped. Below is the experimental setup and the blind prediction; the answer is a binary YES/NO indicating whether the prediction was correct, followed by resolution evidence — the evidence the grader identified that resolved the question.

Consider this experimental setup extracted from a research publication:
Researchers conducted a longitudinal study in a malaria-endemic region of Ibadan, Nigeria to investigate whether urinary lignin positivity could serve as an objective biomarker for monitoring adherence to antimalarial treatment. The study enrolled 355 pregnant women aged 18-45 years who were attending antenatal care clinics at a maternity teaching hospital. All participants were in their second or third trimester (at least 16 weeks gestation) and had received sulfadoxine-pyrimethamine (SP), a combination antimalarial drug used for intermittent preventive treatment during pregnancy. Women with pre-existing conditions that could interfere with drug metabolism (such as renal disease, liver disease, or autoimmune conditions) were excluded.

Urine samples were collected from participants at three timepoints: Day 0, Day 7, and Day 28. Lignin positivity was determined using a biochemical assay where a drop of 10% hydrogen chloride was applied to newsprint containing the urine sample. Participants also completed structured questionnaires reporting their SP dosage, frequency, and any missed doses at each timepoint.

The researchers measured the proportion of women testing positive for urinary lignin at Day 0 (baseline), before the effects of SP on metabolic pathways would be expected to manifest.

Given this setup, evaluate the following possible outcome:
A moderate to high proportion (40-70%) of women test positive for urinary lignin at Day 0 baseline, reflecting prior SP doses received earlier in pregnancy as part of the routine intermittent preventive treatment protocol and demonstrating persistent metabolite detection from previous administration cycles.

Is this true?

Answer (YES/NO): YES